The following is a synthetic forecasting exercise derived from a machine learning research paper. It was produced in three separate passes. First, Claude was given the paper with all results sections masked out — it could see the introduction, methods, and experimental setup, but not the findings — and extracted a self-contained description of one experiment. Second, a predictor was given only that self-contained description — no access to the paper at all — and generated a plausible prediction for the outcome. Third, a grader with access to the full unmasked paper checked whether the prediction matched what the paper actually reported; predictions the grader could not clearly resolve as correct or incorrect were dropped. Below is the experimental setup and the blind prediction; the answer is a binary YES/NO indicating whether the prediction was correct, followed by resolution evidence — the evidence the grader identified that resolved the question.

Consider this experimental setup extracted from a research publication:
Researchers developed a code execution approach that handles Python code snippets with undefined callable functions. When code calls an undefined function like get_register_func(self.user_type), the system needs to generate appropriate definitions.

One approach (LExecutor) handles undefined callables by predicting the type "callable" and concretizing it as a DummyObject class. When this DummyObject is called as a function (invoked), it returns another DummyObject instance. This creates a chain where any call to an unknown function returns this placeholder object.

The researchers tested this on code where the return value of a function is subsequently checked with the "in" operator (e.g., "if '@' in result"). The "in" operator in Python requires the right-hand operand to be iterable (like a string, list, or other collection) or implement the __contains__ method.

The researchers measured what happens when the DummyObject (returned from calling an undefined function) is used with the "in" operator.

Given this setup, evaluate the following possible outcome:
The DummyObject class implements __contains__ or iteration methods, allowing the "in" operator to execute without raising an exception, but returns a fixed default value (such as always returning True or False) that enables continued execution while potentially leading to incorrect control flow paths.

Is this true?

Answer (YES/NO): NO